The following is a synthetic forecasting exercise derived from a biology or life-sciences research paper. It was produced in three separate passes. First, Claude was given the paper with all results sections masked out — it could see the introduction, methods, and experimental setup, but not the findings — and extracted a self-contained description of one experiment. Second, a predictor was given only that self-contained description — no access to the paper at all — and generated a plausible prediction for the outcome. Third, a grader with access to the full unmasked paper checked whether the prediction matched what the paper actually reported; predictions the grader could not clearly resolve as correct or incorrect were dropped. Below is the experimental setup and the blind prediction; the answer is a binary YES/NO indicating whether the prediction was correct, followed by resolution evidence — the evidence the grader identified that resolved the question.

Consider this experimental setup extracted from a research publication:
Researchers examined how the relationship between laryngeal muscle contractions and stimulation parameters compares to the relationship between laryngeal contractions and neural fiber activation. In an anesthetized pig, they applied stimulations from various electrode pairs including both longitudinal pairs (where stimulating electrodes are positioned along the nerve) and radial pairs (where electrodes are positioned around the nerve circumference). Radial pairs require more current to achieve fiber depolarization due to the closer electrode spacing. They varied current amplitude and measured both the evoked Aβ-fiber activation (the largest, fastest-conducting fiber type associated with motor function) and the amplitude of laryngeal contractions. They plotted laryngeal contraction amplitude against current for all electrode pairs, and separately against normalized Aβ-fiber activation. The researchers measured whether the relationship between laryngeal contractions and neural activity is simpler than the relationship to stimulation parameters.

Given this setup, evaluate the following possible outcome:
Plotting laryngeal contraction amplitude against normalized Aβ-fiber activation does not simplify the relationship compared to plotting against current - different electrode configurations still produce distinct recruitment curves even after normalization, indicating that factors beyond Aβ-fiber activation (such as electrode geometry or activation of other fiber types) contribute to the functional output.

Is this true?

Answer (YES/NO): NO